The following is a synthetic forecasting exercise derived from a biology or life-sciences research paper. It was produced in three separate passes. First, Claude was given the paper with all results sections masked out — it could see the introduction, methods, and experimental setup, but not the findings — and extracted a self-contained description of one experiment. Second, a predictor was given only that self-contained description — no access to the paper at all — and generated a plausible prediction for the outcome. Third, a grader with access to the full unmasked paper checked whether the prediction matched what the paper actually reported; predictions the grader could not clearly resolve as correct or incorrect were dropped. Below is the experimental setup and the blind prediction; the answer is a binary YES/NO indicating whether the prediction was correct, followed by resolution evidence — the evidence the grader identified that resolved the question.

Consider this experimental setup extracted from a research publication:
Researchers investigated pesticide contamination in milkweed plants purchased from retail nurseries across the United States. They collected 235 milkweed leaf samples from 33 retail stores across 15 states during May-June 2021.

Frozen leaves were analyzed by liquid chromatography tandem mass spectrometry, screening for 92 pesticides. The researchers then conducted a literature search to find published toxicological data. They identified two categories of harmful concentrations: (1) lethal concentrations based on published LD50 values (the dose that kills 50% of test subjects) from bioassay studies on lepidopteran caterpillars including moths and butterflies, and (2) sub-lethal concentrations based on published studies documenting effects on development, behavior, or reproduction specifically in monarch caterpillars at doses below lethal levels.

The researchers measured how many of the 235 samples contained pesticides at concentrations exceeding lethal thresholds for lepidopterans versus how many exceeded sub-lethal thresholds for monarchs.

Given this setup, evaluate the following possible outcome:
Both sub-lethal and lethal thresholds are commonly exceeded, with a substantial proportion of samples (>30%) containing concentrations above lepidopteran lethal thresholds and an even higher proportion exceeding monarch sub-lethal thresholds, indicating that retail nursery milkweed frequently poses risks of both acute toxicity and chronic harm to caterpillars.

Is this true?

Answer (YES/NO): NO